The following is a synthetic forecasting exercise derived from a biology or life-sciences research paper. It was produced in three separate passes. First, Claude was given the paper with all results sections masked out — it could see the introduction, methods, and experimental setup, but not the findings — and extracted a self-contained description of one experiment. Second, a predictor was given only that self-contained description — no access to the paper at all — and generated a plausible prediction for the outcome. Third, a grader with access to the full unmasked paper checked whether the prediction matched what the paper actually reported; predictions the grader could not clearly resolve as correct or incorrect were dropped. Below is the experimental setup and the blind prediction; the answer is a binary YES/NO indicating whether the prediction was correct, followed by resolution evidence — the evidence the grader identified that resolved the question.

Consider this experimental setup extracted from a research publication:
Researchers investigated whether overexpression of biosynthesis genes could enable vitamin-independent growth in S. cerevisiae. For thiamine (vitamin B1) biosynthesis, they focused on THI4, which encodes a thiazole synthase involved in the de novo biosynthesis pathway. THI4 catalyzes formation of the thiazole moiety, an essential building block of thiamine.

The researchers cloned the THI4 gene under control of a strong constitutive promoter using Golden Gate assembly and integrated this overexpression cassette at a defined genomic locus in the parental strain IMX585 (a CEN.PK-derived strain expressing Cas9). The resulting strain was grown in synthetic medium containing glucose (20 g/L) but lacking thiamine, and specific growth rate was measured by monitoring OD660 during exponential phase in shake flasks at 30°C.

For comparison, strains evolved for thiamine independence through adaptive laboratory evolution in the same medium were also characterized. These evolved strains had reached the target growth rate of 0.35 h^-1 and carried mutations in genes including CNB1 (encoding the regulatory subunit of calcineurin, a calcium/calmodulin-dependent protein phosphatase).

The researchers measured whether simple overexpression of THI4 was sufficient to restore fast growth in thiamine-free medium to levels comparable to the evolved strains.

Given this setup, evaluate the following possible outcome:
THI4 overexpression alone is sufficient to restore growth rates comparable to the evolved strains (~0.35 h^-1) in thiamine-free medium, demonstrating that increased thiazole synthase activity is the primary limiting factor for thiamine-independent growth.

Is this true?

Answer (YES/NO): YES